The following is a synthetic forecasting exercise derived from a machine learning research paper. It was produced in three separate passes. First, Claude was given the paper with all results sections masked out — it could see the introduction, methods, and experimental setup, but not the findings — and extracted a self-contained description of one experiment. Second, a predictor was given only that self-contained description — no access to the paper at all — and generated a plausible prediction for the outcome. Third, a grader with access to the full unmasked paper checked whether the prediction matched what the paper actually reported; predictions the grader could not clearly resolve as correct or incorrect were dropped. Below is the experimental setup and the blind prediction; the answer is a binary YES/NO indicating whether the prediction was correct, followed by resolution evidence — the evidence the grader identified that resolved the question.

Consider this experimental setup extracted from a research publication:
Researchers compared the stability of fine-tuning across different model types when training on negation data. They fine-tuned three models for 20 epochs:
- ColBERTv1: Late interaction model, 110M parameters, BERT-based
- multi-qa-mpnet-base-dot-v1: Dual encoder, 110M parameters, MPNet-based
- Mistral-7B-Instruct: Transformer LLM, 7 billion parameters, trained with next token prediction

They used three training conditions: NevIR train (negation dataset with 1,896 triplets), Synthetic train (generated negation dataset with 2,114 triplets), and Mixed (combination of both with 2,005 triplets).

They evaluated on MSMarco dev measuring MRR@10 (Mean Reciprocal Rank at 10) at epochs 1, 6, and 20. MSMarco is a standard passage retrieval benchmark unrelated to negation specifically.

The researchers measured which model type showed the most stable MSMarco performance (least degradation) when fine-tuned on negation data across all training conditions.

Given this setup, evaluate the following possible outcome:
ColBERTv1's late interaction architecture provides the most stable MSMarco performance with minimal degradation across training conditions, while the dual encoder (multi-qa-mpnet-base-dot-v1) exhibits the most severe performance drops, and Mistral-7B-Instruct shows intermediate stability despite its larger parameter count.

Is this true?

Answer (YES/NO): NO